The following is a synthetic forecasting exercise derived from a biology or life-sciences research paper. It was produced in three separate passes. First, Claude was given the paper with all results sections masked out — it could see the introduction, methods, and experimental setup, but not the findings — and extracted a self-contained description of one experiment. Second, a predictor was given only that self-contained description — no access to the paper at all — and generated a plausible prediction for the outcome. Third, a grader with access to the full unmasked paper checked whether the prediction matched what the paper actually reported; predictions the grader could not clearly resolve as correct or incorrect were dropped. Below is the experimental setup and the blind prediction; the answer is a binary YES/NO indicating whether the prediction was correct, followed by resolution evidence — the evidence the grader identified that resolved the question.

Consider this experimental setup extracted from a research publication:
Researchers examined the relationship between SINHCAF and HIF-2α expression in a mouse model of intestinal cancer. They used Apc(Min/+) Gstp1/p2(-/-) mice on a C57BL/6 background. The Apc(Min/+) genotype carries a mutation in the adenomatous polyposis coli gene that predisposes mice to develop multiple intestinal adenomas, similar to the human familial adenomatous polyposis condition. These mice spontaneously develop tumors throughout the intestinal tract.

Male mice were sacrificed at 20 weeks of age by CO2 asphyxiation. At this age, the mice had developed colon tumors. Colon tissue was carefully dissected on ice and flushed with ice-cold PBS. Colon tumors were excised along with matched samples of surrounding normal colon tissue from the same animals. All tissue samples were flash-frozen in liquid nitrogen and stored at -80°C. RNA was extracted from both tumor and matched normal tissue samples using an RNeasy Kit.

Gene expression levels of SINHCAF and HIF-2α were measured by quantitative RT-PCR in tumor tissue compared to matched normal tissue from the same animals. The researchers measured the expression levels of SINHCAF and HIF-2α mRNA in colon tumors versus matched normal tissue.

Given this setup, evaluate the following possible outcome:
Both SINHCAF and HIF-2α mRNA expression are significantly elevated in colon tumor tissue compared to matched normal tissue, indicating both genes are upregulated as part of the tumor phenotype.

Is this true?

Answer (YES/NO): NO